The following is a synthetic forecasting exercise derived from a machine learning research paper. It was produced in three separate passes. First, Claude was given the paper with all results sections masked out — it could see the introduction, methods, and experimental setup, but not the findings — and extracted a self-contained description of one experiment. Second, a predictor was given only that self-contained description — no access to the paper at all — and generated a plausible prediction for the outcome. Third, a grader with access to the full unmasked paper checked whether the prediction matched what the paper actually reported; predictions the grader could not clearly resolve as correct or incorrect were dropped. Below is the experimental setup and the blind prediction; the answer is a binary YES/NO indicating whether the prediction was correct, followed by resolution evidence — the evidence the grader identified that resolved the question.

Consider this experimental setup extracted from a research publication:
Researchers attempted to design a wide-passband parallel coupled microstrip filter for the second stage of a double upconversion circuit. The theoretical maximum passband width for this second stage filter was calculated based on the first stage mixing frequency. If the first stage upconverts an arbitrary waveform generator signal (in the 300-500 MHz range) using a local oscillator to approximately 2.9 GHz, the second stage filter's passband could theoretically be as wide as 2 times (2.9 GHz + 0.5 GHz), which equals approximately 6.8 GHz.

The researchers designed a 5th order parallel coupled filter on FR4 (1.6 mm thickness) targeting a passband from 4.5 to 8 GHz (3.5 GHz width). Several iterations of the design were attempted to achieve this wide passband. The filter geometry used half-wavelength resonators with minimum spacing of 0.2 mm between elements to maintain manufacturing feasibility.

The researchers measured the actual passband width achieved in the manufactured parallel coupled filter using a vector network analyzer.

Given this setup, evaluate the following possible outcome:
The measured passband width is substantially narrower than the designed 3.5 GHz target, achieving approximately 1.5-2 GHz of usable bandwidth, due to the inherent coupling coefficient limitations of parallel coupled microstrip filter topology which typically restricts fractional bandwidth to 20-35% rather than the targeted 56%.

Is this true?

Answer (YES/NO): NO